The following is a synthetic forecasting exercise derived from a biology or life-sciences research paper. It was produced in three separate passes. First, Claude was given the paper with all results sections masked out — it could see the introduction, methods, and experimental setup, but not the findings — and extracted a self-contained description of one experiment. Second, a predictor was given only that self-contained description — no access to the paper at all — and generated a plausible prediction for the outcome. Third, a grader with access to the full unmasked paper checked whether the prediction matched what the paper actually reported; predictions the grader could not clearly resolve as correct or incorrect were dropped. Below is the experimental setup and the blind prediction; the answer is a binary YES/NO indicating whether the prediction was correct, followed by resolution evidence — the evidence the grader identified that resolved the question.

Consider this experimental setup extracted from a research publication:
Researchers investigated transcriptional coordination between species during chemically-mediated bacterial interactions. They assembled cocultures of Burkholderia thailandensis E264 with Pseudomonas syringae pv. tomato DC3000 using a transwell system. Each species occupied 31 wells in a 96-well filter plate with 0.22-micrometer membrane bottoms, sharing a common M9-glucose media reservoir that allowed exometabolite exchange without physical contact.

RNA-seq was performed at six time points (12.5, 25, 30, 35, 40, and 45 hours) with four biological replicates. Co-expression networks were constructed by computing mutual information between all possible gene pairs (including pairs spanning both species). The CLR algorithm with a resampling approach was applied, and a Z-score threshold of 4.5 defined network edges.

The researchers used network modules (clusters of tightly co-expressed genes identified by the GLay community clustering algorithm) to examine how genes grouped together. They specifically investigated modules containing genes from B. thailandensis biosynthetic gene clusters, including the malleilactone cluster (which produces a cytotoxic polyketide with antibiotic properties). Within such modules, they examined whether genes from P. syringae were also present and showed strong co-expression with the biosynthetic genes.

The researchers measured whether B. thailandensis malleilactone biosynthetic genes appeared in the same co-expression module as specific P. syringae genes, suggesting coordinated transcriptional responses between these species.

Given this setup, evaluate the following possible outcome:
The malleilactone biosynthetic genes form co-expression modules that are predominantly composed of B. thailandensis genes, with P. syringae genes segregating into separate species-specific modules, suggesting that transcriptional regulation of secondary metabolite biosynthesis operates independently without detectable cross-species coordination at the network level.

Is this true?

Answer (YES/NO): NO